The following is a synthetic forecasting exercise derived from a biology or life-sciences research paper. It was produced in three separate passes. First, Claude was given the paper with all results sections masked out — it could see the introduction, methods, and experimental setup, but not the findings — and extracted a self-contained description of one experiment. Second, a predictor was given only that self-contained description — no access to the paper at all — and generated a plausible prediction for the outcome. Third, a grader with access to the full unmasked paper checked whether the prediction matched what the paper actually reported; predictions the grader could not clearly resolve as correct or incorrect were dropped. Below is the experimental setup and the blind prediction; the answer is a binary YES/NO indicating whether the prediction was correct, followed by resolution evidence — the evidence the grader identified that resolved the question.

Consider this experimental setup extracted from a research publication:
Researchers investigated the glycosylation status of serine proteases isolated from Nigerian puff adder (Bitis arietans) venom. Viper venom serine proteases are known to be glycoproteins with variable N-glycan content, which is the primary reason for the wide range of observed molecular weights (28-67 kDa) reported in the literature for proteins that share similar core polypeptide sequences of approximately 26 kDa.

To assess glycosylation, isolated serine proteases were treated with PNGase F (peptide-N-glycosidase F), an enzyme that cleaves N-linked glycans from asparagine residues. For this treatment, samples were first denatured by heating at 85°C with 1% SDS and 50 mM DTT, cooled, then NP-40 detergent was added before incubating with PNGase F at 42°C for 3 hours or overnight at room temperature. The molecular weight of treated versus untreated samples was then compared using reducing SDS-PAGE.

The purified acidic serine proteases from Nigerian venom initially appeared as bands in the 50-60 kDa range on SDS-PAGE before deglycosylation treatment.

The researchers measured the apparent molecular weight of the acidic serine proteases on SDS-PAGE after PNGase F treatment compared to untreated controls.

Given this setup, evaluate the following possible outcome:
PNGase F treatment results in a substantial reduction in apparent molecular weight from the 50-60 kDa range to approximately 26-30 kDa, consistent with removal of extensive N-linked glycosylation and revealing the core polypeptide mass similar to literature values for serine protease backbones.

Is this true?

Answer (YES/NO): NO